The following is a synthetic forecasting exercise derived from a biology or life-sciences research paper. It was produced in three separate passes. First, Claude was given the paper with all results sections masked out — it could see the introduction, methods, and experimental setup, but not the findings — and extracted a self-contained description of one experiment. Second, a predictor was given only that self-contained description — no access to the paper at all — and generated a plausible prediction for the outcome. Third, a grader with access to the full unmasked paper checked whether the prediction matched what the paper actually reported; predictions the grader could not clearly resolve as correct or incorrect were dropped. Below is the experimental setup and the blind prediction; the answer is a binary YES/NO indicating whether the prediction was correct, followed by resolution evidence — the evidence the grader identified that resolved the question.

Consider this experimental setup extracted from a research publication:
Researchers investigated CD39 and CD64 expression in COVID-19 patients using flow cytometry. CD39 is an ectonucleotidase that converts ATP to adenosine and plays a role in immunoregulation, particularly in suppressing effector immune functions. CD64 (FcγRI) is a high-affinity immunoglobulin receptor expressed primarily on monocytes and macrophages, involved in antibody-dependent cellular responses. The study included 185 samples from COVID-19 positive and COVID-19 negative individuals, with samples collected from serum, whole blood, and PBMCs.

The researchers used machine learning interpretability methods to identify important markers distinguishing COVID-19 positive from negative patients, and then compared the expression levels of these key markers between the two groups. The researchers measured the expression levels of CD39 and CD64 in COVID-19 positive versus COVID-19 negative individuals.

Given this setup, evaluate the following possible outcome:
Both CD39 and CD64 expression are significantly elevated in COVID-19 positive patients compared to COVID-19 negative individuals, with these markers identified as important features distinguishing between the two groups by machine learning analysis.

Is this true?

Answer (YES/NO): YES